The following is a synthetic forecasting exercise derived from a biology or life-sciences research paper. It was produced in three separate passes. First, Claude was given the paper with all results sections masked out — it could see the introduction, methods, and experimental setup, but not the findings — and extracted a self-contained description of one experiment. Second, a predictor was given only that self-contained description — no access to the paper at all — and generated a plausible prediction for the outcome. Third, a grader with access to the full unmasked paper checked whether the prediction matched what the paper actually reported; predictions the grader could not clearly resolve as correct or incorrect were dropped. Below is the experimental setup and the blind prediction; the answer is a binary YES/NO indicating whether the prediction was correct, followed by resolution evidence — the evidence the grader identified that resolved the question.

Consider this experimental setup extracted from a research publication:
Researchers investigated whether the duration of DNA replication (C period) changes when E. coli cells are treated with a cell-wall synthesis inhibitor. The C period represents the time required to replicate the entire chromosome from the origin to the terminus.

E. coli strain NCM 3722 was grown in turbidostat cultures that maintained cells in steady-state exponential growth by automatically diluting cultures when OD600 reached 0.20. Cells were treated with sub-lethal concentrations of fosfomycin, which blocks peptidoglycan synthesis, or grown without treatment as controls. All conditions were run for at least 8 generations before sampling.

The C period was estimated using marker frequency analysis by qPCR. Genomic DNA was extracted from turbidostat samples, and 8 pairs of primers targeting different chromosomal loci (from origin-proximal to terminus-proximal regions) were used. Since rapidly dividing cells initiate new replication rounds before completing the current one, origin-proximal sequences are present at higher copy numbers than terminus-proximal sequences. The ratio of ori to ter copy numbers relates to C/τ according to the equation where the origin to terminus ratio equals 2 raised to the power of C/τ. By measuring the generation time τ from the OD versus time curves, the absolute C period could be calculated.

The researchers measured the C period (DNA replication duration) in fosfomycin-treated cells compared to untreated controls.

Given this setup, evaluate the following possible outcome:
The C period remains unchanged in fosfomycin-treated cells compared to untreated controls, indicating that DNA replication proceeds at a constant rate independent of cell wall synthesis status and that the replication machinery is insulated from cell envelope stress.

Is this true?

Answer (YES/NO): YES